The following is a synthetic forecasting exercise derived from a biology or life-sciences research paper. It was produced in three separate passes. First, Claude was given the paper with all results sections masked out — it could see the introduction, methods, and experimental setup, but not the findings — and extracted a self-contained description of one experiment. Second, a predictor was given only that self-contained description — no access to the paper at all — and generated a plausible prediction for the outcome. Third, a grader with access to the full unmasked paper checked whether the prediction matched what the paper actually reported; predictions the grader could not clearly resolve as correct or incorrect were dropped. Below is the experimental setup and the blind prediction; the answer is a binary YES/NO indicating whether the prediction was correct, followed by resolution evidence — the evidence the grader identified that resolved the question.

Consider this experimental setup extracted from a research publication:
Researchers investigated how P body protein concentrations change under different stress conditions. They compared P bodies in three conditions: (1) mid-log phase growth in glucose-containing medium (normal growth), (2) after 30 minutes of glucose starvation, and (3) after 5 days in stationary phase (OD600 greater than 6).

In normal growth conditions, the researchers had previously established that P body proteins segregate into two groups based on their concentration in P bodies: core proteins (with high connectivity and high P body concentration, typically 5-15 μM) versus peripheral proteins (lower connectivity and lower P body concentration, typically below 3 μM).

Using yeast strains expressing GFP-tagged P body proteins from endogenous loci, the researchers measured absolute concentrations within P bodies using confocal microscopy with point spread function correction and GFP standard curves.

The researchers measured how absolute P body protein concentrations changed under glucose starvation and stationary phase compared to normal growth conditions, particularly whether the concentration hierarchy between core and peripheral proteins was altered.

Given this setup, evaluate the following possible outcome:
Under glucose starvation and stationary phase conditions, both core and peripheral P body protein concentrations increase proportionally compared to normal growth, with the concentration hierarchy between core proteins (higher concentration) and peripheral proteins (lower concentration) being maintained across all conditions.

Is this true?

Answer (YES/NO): NO